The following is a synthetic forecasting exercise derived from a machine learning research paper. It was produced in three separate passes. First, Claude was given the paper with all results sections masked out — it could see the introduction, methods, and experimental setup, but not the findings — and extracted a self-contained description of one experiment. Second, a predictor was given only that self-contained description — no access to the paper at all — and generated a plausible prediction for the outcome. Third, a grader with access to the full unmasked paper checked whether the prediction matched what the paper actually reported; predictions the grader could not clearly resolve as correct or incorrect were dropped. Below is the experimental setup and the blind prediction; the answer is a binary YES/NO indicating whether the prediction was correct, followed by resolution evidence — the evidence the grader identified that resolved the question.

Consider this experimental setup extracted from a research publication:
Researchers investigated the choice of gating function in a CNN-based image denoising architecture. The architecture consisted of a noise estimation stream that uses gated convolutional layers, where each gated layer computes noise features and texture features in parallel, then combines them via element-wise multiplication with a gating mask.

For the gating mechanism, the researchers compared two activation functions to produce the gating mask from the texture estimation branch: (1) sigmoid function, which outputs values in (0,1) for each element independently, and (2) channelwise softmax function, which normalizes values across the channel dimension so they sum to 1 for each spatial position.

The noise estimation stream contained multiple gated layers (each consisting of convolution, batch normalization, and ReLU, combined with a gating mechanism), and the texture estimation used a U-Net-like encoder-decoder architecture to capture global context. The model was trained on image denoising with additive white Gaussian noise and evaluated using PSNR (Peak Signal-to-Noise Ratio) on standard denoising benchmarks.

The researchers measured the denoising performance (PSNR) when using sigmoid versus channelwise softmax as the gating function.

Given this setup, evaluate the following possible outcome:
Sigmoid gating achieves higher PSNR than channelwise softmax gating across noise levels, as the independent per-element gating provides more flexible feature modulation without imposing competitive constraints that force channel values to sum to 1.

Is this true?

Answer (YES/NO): NO